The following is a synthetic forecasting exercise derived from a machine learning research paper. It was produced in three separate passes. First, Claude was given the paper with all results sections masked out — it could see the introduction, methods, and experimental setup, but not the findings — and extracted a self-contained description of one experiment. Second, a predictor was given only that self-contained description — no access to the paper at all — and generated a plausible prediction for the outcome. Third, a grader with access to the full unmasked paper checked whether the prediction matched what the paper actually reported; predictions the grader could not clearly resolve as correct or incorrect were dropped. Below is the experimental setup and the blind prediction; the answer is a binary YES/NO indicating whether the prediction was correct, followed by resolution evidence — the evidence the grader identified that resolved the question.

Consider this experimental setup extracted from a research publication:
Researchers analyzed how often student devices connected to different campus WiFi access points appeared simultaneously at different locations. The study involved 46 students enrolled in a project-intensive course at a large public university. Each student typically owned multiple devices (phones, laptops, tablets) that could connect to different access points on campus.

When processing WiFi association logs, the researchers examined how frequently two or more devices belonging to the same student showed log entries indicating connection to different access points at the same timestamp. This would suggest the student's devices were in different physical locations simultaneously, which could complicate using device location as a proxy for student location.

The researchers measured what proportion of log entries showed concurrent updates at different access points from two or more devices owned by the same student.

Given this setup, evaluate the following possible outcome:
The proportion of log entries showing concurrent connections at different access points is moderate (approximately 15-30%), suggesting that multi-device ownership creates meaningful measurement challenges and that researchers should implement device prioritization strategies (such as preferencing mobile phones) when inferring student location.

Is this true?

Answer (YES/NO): NO